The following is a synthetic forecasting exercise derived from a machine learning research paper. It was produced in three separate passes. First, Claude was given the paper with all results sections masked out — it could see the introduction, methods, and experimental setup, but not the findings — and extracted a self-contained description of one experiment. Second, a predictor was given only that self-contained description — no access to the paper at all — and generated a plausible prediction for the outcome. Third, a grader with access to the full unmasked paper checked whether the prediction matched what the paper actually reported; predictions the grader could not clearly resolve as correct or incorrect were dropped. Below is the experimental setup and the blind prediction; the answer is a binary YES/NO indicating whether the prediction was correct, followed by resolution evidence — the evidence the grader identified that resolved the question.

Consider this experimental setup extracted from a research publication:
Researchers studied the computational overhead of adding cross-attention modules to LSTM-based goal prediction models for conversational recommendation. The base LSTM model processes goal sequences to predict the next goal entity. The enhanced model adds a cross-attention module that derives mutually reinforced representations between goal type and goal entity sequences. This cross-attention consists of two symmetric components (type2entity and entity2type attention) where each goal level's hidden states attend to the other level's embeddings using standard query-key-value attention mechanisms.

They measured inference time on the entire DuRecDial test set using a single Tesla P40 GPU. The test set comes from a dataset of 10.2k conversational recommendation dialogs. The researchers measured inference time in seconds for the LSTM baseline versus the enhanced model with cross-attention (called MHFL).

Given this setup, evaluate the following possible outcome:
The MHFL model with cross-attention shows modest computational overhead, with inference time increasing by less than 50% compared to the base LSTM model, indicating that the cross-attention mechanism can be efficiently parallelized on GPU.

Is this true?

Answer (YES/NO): YES